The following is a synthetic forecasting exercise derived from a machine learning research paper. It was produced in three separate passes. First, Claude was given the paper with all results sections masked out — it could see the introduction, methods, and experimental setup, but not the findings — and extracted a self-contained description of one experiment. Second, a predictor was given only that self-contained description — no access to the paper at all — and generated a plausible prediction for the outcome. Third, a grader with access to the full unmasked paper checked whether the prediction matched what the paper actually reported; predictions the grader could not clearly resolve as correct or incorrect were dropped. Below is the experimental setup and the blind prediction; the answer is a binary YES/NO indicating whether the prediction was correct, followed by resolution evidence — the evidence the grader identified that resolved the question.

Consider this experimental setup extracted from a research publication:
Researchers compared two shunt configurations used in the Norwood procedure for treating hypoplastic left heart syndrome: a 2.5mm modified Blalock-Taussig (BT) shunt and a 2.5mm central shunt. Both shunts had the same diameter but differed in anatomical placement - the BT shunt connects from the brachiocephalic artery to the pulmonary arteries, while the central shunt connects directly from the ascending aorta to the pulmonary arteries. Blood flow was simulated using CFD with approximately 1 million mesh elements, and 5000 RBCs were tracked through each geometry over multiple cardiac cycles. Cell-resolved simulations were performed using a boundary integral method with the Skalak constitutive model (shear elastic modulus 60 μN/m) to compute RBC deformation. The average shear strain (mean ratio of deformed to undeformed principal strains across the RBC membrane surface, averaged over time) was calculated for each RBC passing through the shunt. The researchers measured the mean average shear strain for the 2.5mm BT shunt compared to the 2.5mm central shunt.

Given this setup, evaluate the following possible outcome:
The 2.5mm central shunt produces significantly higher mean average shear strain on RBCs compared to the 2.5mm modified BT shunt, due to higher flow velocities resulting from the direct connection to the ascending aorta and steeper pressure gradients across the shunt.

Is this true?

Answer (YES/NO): NO